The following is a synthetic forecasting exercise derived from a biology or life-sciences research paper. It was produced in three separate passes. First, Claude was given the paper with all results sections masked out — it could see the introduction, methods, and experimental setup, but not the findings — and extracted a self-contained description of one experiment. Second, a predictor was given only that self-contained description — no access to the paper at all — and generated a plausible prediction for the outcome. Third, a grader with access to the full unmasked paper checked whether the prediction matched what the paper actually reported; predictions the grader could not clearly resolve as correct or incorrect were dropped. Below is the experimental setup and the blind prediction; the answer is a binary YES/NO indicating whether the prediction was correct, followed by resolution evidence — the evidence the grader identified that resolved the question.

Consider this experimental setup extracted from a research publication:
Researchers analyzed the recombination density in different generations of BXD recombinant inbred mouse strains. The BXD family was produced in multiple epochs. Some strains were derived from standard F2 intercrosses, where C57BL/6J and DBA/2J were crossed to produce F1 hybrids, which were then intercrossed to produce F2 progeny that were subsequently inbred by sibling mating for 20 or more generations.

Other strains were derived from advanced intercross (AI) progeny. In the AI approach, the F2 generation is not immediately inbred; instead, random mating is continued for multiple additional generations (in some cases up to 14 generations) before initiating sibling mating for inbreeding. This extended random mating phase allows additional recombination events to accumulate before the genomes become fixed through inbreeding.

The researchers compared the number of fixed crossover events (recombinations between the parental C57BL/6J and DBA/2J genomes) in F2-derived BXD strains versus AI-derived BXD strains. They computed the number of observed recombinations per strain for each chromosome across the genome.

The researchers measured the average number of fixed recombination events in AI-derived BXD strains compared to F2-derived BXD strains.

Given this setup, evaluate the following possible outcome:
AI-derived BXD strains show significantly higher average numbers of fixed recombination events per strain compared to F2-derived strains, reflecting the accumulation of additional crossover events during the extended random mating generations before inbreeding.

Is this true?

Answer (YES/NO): YES